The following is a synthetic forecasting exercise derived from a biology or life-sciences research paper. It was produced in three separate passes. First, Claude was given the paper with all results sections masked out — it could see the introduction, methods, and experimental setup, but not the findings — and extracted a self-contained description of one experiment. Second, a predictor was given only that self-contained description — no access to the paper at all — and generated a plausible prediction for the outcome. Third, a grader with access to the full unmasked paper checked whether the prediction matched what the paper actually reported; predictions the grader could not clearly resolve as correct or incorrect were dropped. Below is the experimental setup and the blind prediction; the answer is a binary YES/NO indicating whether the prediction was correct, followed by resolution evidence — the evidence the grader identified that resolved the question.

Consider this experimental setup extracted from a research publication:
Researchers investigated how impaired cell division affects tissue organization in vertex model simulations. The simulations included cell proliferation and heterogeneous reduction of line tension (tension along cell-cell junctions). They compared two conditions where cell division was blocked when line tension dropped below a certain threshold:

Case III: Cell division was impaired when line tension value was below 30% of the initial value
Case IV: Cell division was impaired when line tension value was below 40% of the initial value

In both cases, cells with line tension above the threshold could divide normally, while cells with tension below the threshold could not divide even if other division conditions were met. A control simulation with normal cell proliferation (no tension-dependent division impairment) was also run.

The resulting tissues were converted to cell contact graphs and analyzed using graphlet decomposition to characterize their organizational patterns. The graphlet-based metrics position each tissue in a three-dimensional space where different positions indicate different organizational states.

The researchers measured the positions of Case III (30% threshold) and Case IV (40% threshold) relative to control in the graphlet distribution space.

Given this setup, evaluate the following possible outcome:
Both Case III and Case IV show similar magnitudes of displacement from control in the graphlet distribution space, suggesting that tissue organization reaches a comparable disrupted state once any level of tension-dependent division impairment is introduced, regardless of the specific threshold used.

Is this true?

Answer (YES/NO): YES